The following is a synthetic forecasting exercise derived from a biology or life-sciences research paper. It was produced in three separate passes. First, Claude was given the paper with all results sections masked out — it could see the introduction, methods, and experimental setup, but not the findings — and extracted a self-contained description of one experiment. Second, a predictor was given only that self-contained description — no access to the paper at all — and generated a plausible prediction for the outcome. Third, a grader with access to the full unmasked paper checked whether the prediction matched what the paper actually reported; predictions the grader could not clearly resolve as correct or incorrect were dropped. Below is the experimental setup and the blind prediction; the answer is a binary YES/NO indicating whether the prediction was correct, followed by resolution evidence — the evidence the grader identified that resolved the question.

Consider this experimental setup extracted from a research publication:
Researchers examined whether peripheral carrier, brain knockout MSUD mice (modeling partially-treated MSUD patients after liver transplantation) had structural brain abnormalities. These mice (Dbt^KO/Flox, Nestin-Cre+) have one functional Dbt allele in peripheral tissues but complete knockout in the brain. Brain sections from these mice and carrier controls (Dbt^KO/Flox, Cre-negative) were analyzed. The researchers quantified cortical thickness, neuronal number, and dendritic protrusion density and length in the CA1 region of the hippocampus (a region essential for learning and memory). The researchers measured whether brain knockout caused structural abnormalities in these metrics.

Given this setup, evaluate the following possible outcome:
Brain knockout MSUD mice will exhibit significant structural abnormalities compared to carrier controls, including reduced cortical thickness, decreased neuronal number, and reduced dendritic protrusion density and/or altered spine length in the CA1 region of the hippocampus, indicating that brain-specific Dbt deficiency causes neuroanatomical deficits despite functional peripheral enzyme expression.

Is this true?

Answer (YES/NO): NO